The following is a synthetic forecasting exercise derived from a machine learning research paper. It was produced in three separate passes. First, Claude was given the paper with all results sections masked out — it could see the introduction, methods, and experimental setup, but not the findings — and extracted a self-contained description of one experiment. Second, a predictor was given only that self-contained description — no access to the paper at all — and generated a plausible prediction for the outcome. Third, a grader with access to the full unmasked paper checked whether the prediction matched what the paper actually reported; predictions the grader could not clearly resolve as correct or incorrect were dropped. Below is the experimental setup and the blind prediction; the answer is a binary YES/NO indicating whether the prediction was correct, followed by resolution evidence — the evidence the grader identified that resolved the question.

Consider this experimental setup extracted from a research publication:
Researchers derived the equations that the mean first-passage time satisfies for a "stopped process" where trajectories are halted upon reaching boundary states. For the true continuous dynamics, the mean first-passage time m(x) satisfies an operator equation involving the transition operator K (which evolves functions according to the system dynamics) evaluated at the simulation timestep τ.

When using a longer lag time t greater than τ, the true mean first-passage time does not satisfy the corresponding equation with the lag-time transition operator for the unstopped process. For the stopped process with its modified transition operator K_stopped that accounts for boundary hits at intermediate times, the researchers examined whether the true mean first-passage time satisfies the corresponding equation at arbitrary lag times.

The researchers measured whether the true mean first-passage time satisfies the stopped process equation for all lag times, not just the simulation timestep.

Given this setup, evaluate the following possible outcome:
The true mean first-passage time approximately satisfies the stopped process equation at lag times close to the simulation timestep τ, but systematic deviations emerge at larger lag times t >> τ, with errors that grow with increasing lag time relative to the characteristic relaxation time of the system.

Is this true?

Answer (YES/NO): NO